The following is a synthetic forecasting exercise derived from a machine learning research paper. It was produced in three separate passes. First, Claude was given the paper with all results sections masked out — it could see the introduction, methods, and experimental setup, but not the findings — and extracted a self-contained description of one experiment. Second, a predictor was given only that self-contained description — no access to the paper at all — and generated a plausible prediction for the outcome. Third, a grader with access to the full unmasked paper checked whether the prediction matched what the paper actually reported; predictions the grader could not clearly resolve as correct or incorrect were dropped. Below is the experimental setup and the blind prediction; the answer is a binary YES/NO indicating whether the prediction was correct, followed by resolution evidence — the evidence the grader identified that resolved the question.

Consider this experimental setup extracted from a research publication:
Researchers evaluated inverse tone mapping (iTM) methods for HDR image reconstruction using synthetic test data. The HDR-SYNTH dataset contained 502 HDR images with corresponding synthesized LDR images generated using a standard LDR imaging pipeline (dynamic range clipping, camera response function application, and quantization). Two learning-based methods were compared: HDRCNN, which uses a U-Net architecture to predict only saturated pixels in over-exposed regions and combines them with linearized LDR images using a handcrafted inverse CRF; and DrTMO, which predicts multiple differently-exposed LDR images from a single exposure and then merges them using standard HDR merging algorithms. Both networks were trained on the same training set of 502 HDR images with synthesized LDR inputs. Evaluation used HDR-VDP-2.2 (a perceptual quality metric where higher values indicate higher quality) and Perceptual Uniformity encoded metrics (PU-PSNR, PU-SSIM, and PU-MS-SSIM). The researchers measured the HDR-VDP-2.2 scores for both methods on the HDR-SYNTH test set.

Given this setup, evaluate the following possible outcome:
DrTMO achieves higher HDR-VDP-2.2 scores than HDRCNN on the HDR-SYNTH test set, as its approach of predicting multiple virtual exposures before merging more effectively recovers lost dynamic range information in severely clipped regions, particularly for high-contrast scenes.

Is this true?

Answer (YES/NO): YES